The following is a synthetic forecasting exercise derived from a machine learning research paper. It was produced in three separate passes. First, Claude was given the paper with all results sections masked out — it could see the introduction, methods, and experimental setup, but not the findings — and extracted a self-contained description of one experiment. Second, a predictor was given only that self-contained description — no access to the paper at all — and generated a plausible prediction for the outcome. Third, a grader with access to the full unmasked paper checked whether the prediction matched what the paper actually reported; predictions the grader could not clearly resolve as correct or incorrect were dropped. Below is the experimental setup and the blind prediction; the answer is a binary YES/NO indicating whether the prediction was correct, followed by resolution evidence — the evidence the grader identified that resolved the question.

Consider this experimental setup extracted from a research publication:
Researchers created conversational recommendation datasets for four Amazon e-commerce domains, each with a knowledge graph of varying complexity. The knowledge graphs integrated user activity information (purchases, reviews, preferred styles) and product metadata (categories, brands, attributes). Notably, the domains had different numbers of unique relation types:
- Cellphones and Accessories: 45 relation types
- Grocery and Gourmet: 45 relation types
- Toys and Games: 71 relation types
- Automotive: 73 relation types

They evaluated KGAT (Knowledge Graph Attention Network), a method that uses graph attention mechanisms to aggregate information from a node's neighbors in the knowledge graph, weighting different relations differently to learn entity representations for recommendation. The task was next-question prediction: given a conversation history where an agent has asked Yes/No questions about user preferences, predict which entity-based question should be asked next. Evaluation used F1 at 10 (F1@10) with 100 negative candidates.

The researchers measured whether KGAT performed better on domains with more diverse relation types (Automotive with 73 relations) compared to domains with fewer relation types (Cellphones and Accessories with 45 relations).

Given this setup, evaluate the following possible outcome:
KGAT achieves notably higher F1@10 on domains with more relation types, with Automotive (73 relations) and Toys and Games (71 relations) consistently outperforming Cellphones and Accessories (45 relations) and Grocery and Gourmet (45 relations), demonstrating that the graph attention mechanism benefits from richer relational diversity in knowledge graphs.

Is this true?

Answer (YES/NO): NO